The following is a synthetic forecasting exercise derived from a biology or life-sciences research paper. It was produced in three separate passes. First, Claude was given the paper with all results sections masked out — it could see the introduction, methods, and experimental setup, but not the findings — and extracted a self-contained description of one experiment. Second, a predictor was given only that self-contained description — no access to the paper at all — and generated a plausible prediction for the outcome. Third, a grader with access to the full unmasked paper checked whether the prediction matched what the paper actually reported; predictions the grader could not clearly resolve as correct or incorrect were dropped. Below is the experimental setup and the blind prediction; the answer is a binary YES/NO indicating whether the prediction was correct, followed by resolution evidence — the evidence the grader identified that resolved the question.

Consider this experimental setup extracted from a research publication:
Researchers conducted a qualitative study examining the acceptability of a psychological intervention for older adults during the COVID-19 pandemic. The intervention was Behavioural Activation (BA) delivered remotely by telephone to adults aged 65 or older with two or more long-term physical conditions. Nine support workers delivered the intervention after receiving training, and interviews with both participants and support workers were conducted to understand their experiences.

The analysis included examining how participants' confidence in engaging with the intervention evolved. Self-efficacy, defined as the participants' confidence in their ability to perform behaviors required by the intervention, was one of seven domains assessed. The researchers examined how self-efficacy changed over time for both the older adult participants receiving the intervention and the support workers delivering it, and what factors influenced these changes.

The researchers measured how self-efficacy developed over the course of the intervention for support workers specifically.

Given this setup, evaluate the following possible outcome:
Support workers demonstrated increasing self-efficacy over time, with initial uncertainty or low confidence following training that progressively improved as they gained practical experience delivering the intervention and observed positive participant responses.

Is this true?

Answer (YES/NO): NO